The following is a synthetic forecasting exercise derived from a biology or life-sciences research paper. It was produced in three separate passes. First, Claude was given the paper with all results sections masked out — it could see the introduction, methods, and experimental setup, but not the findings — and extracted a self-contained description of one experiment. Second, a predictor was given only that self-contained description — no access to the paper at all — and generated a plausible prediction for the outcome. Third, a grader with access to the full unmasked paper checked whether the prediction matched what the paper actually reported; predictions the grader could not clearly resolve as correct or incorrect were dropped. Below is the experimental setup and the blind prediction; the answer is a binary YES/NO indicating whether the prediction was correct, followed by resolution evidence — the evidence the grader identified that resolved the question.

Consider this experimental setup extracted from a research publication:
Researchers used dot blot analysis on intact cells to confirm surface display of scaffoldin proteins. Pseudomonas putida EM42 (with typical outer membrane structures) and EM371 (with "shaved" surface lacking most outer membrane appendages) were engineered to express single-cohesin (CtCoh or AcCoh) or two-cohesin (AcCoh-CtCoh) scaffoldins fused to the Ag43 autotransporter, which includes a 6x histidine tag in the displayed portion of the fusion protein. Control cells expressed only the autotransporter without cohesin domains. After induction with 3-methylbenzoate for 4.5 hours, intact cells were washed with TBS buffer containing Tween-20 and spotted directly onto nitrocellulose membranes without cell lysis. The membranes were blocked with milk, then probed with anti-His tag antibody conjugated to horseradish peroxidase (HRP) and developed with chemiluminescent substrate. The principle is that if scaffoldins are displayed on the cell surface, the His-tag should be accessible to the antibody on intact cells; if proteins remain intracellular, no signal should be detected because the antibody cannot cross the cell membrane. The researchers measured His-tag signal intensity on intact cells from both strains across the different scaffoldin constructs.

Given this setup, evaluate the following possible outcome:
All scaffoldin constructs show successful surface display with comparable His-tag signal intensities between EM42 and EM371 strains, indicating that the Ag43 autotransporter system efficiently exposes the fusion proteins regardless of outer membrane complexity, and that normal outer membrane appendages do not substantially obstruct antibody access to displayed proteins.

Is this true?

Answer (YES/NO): NO